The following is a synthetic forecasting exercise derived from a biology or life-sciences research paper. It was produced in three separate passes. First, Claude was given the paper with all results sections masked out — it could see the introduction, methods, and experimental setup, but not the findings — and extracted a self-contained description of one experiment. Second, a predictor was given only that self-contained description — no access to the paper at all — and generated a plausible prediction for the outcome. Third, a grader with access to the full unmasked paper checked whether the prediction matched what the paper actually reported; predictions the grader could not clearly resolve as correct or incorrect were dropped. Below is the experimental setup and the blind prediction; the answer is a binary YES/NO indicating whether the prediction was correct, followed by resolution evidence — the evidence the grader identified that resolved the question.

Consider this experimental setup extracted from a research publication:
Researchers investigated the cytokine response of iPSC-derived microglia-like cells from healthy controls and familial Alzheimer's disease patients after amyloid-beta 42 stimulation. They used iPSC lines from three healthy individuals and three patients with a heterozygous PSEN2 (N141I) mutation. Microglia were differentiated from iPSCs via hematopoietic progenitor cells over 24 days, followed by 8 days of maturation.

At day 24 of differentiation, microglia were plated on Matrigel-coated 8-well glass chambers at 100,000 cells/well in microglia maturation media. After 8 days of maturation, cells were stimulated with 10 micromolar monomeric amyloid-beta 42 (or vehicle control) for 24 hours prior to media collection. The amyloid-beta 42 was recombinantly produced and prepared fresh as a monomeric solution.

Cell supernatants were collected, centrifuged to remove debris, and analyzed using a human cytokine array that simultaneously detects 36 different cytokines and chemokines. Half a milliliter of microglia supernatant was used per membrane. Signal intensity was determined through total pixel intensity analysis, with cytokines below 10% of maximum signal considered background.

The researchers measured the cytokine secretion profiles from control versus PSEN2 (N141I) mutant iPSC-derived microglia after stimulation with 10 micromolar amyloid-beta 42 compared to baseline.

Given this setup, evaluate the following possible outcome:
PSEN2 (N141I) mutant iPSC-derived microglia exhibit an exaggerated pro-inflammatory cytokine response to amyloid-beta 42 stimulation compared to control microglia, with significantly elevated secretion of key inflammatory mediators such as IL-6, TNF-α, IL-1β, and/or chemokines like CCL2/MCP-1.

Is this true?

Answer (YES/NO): NO